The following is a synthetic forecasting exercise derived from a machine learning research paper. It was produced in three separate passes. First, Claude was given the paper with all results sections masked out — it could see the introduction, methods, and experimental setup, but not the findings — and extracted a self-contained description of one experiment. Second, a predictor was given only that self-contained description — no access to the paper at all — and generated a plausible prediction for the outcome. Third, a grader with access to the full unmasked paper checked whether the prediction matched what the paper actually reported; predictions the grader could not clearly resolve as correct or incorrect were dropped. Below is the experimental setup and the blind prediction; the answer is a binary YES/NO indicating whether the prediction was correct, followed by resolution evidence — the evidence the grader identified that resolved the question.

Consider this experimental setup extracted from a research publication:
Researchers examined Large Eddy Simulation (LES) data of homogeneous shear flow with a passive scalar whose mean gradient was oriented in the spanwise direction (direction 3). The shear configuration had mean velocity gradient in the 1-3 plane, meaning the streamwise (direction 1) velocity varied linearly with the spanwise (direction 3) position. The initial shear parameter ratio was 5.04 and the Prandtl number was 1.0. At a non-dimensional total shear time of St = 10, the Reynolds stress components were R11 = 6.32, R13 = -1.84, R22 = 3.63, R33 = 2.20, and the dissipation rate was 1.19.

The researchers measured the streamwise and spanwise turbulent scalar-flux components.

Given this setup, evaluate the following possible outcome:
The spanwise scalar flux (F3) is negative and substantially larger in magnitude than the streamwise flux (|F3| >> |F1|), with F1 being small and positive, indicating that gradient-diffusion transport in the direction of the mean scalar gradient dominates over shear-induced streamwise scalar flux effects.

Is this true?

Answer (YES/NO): NO